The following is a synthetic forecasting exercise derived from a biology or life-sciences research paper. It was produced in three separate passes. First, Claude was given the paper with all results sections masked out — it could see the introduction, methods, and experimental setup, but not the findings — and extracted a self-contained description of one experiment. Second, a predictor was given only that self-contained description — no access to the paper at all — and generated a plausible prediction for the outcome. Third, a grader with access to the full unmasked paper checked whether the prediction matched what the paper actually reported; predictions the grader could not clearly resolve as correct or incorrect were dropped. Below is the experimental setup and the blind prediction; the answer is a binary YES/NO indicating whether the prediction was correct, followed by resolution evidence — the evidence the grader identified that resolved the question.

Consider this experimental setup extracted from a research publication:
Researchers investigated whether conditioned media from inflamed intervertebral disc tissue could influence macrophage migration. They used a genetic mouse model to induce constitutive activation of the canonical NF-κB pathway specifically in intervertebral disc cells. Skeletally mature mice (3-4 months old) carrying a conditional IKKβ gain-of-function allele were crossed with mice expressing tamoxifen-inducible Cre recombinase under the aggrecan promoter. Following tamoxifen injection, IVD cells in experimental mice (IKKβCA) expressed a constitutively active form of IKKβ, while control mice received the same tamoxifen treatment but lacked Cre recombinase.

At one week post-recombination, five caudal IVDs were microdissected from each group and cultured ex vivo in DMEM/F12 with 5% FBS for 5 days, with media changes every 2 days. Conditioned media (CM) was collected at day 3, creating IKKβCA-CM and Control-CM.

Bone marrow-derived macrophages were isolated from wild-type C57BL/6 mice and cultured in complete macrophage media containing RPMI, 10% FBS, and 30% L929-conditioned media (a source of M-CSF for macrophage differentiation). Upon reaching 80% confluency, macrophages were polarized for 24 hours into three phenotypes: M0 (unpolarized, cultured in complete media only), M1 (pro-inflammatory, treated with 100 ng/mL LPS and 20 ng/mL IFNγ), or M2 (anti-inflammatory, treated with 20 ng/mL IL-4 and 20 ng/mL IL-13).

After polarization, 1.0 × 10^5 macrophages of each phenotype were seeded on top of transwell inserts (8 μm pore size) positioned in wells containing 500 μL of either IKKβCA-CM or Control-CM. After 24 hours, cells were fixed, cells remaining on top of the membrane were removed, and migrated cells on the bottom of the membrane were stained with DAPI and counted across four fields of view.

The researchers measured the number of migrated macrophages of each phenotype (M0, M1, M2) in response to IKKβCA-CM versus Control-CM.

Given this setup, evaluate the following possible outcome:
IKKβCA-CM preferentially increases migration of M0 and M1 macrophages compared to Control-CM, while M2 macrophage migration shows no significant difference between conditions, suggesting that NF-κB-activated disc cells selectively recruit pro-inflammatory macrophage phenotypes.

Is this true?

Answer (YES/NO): NO